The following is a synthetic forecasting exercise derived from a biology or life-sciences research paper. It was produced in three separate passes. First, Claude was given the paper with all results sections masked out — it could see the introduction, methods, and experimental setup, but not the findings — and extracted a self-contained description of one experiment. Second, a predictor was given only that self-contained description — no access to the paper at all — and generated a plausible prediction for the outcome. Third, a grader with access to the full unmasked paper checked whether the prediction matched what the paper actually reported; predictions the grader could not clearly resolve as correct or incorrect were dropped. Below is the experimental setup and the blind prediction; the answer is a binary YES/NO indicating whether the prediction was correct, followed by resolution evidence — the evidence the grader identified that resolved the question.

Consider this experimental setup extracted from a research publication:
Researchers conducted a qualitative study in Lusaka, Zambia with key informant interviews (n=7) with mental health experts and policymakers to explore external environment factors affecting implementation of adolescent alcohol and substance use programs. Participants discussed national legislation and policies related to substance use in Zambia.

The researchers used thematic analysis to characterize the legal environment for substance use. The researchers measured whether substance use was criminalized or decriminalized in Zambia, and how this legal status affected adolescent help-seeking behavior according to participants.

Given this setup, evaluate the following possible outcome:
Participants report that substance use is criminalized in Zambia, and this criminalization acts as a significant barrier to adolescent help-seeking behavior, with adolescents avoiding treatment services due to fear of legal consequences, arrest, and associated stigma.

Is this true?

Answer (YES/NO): NO